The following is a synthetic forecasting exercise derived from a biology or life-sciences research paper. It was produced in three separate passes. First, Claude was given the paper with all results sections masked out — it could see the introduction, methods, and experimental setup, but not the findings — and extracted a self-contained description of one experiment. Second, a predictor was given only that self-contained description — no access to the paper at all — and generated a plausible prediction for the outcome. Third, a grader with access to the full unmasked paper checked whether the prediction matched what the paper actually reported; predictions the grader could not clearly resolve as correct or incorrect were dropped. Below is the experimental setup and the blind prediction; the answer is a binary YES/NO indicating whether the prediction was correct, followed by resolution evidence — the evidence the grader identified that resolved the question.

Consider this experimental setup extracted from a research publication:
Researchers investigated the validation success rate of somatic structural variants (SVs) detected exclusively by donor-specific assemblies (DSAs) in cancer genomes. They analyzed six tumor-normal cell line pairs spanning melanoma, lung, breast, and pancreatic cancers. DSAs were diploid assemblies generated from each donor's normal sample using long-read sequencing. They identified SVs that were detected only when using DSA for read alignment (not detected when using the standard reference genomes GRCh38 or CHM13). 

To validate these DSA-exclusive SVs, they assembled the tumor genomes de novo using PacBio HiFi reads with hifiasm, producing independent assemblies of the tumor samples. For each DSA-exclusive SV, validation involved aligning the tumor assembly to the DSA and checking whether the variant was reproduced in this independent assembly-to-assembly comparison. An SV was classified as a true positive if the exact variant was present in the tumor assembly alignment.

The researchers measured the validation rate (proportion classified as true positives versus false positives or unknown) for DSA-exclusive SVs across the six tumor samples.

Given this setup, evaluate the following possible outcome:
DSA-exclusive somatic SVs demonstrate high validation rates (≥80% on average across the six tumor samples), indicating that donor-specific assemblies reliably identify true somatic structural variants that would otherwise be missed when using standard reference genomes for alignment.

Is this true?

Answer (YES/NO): NO